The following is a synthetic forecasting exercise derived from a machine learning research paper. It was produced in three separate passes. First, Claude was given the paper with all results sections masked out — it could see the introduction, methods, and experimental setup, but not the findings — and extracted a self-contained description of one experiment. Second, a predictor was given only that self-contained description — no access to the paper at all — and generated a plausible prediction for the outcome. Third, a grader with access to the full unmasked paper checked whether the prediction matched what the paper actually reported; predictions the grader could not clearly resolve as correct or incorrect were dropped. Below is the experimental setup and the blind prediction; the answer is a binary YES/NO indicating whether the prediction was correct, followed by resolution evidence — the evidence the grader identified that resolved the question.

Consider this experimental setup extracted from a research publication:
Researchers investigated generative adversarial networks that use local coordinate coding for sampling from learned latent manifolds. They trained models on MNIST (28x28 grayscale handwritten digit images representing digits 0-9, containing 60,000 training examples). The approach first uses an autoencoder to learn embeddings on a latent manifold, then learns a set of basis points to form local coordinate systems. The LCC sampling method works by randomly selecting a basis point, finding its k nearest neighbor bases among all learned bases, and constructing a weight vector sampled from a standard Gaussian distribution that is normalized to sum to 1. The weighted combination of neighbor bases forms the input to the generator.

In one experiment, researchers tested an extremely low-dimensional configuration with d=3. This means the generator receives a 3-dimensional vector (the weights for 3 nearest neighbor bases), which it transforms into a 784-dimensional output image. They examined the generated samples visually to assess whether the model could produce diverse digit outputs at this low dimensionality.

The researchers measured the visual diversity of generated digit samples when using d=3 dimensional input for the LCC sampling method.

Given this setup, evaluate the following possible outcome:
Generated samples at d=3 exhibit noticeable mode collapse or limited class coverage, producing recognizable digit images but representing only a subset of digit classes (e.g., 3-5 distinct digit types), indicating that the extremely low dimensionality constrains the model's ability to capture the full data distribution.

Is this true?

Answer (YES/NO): NO